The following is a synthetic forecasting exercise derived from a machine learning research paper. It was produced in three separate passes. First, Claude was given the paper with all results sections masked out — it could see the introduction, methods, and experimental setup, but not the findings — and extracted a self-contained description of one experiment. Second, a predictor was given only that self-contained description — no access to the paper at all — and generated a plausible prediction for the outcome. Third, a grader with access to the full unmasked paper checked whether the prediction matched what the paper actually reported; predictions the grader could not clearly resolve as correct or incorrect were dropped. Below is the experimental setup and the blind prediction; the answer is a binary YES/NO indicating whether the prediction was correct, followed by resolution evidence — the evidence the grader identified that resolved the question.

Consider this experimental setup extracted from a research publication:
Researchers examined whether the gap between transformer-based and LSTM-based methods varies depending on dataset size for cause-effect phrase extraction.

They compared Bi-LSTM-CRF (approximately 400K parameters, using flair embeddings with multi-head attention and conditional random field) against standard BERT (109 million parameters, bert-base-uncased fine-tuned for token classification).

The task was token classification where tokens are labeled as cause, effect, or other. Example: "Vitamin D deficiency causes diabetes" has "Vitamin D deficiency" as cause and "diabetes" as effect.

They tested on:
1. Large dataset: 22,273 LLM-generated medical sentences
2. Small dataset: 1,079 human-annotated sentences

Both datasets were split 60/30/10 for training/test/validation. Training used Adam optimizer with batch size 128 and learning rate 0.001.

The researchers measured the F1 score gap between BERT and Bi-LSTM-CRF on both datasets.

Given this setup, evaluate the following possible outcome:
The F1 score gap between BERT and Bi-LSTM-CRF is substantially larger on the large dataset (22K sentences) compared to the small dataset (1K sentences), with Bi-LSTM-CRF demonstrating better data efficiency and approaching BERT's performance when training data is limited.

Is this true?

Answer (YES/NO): YES